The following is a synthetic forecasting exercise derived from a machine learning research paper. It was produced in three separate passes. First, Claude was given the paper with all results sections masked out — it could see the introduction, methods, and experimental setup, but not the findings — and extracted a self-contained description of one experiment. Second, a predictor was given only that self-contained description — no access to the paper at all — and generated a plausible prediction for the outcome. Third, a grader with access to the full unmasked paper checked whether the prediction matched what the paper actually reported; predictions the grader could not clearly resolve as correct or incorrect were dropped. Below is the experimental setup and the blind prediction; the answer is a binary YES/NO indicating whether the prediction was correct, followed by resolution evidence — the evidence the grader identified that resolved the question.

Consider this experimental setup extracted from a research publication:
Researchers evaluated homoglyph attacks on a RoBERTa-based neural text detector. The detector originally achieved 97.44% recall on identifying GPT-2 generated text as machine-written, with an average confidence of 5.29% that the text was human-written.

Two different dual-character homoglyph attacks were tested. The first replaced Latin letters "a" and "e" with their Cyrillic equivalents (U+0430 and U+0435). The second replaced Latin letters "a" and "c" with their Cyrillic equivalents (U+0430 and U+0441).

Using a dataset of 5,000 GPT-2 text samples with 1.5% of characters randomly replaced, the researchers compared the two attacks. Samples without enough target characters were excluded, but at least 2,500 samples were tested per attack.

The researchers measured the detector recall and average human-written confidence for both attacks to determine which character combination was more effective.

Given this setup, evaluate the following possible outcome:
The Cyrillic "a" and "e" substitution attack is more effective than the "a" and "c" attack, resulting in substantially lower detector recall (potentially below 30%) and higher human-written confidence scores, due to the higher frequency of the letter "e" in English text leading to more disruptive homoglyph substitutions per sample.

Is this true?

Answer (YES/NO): YES